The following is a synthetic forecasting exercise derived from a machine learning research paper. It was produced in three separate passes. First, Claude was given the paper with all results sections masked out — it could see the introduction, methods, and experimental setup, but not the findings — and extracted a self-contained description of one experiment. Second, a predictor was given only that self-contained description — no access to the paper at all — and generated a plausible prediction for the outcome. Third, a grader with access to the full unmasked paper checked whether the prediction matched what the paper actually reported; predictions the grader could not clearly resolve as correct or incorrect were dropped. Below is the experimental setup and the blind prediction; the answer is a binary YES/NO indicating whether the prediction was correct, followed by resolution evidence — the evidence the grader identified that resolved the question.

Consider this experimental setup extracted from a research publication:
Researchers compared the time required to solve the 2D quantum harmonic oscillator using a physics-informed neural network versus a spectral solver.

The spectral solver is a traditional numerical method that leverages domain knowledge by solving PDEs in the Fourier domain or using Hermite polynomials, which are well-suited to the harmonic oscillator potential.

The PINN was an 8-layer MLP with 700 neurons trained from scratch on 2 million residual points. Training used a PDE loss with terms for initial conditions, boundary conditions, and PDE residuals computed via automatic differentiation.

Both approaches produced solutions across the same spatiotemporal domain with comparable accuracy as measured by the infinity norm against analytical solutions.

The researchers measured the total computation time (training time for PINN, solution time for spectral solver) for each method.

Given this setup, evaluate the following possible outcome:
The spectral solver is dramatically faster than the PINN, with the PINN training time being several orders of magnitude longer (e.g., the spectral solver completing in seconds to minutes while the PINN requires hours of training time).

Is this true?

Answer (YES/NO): YES